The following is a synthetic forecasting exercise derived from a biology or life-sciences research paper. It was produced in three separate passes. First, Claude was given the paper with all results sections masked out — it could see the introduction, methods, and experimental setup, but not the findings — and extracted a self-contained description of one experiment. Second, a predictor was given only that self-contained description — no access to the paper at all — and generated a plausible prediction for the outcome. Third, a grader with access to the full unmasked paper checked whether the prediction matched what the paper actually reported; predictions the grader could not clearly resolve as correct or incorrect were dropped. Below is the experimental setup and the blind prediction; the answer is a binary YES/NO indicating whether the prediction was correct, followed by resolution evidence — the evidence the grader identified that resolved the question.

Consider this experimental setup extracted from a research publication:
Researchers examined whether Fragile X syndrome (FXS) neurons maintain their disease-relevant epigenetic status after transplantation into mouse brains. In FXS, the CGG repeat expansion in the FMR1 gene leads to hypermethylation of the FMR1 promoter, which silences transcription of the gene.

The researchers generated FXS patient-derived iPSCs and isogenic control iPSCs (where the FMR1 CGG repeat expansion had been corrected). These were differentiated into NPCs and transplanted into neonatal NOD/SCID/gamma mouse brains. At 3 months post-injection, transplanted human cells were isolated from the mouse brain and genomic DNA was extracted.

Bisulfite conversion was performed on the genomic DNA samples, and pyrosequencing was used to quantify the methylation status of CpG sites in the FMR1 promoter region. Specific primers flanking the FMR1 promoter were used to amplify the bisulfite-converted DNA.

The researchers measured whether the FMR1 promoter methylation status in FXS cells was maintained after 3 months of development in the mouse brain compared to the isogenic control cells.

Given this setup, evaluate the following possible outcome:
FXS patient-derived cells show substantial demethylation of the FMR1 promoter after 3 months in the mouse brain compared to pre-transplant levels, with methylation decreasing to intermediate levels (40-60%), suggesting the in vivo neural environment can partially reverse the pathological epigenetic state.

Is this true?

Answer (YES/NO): NO